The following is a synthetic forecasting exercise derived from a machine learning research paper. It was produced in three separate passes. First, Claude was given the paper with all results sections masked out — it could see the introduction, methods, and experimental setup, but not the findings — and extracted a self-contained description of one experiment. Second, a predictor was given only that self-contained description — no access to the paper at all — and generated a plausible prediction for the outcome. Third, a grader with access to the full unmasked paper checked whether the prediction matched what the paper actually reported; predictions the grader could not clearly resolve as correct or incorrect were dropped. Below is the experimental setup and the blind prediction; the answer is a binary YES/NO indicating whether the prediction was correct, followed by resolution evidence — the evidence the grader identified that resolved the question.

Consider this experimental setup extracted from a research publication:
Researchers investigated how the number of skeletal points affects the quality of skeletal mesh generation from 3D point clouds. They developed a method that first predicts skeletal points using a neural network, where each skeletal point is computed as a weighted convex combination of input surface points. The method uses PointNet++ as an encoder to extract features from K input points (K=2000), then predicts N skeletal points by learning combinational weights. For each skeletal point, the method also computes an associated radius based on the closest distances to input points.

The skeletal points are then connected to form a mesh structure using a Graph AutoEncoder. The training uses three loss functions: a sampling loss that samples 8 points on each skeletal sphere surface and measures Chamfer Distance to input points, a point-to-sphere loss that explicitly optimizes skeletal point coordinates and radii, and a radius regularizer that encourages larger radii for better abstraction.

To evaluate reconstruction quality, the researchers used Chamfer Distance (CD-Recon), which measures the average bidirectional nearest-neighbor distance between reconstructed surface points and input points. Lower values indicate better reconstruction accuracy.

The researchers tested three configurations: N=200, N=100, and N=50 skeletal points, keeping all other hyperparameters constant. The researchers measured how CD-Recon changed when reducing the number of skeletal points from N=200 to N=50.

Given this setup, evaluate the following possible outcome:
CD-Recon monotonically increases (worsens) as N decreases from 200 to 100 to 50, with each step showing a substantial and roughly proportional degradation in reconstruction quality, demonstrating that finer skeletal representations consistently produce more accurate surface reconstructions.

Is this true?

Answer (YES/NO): NO